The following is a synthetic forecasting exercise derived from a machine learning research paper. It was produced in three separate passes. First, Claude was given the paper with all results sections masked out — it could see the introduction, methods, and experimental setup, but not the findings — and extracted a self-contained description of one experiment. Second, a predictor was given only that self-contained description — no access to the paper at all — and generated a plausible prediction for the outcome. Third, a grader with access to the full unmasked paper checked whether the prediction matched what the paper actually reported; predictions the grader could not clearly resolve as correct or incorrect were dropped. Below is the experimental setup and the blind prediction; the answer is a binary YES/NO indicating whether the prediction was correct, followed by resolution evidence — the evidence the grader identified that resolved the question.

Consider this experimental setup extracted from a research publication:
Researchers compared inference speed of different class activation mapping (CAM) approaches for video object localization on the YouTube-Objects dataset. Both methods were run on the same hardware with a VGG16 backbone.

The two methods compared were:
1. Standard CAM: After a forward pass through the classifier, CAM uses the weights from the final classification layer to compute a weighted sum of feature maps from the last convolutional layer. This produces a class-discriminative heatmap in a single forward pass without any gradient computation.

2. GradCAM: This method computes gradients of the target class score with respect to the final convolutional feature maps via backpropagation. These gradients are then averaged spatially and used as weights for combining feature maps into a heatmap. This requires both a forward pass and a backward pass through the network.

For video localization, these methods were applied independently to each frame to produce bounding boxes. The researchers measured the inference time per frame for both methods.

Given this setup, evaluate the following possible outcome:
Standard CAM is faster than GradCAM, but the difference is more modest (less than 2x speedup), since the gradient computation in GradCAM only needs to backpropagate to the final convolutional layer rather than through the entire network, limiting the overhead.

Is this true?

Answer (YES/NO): NO